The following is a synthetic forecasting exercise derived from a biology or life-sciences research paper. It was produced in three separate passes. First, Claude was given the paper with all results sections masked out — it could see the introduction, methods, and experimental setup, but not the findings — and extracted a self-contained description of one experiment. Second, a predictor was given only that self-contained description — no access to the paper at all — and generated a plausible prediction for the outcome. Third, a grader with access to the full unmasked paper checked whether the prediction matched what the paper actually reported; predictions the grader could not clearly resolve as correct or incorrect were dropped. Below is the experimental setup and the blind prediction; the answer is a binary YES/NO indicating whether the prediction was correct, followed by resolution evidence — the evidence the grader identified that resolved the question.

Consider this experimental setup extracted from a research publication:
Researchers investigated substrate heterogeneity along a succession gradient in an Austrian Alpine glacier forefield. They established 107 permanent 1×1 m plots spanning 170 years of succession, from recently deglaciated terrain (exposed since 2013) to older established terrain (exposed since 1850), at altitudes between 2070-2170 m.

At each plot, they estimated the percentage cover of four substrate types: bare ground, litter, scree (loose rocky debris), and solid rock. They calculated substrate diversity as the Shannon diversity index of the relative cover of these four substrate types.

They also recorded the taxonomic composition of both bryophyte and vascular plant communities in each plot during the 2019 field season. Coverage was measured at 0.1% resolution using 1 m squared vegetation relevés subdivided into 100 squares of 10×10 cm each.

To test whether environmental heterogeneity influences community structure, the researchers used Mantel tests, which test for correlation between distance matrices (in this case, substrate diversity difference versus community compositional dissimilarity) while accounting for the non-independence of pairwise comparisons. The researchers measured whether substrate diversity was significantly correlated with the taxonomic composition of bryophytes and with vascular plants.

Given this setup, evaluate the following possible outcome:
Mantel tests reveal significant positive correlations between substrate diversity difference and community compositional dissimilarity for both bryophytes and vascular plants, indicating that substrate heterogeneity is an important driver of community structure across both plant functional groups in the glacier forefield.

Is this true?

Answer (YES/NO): YES